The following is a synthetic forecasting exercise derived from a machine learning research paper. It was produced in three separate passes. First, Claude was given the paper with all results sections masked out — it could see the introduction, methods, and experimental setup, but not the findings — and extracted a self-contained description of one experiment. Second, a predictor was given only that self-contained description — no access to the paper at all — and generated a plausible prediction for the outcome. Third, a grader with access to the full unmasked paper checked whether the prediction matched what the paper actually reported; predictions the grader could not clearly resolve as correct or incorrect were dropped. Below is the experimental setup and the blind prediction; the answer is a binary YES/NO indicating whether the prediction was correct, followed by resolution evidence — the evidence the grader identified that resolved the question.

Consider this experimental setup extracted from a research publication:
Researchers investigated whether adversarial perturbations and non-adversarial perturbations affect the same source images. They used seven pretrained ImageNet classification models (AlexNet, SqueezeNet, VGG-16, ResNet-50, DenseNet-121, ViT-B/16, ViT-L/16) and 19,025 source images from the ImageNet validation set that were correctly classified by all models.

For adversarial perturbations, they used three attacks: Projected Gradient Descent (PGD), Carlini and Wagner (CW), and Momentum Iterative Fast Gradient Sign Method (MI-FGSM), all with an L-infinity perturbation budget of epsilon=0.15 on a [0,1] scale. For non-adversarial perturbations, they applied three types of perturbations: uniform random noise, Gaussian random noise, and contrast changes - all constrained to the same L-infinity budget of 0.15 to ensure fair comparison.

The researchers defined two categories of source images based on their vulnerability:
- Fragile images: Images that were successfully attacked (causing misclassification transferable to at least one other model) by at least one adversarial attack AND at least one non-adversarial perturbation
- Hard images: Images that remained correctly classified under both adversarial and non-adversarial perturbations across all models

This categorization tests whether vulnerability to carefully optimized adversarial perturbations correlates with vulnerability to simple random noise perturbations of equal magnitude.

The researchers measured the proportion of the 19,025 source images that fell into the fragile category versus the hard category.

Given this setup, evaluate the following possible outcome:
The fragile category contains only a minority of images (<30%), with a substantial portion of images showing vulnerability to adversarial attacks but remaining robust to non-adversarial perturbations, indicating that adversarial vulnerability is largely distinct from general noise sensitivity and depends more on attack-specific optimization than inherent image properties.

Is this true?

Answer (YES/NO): NO